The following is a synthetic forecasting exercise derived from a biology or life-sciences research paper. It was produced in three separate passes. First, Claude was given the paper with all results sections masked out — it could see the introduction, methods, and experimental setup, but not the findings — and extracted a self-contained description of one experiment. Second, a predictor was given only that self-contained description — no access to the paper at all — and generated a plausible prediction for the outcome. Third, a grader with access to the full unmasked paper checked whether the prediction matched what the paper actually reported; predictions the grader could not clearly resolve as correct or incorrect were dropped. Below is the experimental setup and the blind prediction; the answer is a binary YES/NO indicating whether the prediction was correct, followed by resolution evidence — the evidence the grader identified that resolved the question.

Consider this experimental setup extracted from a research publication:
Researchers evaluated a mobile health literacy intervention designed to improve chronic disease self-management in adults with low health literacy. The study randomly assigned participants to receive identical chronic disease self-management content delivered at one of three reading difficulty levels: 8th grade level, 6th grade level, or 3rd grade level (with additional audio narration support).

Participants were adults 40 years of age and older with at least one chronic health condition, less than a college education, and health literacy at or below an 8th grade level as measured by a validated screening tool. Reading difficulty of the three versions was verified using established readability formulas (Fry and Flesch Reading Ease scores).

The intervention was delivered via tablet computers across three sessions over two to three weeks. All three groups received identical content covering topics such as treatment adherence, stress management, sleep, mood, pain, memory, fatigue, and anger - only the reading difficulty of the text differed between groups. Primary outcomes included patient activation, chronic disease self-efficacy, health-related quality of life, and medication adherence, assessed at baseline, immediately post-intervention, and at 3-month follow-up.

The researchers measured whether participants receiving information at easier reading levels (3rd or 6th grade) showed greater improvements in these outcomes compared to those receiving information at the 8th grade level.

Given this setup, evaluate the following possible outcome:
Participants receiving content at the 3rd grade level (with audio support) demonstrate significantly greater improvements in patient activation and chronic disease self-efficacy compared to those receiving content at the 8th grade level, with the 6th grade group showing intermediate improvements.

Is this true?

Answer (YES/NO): NO